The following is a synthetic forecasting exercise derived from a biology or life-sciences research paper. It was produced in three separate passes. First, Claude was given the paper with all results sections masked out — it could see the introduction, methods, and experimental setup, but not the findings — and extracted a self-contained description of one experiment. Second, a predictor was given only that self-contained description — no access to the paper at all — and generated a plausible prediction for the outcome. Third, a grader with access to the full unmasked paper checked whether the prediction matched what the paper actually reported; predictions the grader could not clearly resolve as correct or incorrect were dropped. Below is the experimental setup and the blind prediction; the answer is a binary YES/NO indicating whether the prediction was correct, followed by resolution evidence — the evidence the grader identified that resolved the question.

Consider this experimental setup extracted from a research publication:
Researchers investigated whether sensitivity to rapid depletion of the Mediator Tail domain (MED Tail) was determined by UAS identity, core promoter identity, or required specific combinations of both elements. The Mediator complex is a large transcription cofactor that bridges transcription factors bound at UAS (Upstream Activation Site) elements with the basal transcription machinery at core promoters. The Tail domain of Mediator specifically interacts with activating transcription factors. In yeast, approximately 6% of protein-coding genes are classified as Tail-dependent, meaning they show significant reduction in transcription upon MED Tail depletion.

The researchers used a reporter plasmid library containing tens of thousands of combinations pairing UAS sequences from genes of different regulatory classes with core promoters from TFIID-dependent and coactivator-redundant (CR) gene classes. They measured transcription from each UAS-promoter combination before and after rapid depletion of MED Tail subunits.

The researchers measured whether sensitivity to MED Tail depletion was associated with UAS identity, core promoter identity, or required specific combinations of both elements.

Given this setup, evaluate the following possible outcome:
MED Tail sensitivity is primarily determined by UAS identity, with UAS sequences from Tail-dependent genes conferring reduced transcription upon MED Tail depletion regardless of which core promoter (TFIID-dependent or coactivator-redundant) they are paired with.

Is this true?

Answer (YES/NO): NO